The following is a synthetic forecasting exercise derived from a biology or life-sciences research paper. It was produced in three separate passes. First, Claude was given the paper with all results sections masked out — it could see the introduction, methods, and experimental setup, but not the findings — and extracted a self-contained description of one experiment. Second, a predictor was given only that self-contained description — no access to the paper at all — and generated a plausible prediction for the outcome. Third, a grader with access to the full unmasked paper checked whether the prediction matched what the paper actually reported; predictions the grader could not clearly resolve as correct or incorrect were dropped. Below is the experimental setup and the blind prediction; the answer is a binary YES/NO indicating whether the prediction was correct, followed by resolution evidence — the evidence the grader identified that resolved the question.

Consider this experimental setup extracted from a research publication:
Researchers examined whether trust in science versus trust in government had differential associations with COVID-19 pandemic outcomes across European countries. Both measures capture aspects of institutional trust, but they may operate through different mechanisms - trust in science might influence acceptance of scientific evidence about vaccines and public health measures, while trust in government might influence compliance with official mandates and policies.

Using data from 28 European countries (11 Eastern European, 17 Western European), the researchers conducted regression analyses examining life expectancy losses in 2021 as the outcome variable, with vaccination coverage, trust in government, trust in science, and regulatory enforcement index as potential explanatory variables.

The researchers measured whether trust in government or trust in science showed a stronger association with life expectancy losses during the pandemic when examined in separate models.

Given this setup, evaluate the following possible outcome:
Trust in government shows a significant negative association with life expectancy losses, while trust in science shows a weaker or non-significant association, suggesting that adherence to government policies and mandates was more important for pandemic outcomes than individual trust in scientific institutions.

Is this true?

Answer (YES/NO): YES